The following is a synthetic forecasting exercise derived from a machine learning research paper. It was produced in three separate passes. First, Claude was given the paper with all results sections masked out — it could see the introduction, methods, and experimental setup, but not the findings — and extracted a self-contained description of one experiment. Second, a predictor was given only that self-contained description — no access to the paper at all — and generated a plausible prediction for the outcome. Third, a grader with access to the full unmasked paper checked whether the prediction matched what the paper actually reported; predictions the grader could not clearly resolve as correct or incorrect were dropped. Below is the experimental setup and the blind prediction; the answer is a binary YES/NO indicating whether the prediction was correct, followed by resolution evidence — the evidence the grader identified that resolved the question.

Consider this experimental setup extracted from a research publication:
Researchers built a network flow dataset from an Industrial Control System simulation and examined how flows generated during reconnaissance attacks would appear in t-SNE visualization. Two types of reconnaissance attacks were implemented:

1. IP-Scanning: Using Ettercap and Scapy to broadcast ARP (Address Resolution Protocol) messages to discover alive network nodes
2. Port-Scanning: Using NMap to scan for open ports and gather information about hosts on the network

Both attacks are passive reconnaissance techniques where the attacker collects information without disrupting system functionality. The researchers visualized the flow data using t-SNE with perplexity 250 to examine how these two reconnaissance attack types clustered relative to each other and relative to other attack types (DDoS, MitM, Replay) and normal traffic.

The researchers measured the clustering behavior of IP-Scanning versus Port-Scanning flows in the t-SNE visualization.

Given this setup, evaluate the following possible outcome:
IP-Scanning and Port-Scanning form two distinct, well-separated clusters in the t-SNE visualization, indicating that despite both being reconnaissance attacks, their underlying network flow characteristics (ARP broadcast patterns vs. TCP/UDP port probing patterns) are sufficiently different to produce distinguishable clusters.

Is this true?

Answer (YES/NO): NO